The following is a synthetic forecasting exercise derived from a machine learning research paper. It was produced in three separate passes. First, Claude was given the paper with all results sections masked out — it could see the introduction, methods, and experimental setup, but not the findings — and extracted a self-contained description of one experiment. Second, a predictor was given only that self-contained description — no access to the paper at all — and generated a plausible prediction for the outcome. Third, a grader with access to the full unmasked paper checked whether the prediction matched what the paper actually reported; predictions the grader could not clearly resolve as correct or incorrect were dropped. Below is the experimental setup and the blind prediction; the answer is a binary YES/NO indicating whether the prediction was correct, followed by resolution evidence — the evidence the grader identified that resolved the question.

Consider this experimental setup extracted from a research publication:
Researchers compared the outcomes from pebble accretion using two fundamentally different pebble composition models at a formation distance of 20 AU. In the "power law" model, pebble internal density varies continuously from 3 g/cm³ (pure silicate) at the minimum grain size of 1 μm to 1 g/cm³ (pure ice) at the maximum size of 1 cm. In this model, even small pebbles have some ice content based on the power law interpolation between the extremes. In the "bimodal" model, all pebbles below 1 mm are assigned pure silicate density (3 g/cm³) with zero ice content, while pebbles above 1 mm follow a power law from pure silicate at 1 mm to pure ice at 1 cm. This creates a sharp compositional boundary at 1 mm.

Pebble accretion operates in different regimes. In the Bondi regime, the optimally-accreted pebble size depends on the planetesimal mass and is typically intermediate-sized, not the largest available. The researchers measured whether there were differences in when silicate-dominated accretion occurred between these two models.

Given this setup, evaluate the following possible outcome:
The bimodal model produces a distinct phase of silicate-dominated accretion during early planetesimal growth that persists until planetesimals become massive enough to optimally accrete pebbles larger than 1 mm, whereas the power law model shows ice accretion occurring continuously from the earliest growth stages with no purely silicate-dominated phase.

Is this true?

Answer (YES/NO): YES